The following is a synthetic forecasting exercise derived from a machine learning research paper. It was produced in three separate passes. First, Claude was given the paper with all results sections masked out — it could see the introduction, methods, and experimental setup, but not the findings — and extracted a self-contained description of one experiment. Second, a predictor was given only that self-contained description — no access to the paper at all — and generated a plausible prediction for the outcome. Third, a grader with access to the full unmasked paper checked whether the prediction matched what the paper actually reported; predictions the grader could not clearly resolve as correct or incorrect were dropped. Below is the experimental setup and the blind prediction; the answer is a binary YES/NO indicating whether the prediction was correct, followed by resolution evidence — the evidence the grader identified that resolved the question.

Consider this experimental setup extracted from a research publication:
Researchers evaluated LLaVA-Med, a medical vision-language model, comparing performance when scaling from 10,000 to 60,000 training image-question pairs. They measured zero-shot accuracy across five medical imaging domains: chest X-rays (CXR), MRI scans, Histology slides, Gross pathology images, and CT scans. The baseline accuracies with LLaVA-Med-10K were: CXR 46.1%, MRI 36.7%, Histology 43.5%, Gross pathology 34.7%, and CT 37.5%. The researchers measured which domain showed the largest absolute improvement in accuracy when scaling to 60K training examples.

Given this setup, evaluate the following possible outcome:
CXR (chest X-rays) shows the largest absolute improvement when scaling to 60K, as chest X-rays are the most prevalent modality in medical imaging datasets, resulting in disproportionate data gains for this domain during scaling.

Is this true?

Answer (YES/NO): NO